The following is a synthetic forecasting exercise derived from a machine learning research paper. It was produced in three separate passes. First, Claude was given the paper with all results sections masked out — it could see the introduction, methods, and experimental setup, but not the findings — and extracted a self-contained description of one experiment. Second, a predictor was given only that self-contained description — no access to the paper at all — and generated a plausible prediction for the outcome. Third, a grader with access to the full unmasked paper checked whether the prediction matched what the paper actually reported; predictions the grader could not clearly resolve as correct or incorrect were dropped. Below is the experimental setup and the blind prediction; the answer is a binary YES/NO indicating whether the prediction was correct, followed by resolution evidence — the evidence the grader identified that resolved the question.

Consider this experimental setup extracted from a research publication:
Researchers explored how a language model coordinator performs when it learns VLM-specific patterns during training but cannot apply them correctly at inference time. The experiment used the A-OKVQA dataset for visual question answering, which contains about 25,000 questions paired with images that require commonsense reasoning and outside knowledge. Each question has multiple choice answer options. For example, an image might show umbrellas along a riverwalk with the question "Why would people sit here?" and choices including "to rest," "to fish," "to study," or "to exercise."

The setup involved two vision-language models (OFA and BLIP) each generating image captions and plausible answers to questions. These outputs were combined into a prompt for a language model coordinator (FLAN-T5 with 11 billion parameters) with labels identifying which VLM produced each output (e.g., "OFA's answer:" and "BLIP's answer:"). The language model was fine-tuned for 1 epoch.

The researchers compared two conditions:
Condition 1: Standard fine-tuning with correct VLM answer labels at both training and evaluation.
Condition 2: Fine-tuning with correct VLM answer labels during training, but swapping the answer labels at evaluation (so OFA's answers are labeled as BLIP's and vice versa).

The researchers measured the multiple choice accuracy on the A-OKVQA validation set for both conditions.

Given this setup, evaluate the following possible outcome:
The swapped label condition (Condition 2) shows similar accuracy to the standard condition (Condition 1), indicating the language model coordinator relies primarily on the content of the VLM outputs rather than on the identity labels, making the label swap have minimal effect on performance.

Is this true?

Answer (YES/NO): NO